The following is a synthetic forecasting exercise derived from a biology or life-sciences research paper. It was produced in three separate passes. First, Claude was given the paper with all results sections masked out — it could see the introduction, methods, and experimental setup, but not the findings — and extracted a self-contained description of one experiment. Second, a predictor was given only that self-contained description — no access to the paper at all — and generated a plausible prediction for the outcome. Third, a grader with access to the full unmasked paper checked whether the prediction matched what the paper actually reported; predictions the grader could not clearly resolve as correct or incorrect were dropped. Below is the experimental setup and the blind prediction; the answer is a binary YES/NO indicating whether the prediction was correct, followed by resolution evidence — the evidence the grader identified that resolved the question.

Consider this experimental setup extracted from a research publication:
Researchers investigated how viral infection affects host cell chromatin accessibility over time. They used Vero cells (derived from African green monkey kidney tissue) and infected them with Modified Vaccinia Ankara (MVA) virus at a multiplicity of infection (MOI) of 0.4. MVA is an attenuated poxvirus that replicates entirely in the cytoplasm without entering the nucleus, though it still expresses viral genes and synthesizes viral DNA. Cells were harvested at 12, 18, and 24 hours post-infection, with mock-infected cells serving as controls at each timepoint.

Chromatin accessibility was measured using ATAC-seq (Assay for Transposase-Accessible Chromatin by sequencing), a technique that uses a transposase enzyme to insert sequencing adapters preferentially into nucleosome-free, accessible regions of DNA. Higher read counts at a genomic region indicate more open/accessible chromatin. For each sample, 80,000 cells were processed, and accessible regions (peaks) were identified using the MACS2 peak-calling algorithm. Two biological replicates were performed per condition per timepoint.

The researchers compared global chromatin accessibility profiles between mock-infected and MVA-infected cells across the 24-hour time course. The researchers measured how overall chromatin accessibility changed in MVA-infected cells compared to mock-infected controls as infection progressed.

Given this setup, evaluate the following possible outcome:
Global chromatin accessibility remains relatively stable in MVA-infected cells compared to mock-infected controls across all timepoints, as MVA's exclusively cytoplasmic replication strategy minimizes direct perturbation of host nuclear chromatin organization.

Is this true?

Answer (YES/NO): NO